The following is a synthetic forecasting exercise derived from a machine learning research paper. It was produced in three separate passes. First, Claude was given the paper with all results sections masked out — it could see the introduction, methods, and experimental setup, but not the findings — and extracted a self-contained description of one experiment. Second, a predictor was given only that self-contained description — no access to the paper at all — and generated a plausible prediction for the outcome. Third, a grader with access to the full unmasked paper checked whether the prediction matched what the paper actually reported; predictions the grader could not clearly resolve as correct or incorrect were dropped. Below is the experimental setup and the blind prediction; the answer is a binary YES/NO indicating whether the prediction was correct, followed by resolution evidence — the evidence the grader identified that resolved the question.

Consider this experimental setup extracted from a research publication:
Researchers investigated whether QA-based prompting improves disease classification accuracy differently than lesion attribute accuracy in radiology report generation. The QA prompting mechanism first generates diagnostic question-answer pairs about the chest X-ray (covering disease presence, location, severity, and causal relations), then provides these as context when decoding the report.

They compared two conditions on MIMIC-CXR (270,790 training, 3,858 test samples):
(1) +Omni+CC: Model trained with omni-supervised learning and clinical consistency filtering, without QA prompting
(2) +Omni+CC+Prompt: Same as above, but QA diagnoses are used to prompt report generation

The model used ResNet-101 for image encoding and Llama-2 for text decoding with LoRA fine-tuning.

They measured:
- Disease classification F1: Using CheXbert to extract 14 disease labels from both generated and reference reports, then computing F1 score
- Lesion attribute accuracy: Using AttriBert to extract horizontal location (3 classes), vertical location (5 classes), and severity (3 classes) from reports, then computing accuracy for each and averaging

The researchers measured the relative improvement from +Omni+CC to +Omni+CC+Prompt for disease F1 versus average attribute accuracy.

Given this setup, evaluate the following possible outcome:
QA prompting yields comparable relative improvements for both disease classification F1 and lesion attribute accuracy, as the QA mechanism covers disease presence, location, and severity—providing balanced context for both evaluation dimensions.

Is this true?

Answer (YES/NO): NO